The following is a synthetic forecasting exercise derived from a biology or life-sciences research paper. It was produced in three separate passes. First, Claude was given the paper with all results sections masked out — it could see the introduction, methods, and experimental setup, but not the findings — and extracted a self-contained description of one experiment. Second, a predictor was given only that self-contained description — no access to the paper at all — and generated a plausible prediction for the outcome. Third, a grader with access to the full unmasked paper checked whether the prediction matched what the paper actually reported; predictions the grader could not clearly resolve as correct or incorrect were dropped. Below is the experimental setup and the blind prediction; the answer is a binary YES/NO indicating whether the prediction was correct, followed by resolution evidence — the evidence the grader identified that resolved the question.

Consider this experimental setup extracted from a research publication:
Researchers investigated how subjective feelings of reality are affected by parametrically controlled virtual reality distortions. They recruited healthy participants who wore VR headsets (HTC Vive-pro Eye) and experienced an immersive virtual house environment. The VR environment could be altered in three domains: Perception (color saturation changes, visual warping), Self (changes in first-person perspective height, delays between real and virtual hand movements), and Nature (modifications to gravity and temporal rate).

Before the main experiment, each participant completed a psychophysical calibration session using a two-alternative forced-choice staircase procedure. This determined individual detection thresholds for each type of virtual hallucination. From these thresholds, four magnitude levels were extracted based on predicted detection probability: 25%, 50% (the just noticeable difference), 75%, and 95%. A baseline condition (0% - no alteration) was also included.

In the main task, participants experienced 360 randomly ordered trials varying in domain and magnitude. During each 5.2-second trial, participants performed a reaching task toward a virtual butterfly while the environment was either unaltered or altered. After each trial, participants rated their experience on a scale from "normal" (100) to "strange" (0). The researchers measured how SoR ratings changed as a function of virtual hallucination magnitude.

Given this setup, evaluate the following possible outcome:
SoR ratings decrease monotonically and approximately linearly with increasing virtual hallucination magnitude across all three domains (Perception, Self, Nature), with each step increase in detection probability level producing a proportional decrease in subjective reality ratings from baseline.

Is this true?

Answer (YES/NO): NO